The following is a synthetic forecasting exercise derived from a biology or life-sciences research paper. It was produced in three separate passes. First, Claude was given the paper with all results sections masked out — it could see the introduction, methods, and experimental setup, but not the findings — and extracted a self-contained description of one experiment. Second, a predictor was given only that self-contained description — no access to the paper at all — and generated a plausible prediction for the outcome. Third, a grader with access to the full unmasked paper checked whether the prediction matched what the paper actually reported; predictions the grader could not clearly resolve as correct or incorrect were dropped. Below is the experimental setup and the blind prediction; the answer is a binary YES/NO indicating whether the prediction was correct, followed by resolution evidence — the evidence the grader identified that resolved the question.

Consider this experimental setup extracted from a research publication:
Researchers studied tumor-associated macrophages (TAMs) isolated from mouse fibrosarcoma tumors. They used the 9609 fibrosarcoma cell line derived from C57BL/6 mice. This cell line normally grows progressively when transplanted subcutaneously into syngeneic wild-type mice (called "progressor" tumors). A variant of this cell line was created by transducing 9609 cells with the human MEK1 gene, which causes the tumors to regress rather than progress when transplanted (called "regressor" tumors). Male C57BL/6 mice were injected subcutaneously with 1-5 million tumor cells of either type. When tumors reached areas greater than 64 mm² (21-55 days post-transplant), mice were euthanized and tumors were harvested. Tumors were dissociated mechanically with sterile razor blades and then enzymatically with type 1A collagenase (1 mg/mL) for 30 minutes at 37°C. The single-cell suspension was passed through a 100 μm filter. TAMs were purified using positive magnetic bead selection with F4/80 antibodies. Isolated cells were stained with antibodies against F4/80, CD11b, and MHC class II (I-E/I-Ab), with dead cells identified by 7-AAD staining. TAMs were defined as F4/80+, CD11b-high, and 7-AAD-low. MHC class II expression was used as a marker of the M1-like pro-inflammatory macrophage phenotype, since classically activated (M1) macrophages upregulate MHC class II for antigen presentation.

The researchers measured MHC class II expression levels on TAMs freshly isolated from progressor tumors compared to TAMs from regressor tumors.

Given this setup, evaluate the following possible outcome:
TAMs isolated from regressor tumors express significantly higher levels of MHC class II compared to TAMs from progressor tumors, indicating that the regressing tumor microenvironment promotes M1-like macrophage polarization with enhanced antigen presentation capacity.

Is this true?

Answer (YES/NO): YES